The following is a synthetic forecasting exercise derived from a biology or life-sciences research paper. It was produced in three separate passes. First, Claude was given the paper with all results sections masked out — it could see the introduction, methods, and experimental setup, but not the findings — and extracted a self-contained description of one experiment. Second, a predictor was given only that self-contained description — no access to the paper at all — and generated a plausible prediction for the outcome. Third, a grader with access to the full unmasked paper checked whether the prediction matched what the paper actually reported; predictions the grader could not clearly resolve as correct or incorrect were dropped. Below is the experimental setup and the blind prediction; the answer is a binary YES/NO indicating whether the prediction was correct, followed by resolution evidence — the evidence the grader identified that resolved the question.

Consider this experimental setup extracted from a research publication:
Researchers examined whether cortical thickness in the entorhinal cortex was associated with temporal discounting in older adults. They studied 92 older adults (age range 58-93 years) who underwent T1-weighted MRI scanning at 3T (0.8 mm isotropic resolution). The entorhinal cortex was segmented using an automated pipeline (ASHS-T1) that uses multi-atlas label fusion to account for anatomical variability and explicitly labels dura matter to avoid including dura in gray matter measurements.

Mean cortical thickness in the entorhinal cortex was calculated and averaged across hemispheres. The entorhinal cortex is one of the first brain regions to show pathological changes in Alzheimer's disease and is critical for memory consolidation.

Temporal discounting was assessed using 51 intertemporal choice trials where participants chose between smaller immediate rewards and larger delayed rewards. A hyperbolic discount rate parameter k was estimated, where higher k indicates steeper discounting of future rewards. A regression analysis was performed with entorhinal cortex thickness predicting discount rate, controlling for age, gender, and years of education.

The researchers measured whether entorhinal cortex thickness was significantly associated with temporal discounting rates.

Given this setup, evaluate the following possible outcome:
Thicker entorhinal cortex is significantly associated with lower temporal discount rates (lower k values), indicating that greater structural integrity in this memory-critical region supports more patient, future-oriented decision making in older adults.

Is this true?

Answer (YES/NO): YES